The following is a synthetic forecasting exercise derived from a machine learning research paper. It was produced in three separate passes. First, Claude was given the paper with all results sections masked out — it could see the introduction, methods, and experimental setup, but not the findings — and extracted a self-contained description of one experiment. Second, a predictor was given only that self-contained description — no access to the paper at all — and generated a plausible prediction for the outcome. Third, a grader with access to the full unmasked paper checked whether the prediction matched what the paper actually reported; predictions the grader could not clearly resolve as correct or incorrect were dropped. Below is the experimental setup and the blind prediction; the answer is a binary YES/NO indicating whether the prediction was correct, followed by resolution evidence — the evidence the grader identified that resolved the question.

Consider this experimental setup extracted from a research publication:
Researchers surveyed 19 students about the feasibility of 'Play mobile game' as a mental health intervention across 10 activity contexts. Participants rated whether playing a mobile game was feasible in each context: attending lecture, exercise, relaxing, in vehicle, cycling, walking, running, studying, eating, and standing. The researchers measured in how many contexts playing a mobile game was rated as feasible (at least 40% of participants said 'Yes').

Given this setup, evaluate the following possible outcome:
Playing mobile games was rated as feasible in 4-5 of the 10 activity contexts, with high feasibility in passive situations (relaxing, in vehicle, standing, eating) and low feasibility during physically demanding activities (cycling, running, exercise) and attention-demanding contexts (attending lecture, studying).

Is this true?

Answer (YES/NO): NO